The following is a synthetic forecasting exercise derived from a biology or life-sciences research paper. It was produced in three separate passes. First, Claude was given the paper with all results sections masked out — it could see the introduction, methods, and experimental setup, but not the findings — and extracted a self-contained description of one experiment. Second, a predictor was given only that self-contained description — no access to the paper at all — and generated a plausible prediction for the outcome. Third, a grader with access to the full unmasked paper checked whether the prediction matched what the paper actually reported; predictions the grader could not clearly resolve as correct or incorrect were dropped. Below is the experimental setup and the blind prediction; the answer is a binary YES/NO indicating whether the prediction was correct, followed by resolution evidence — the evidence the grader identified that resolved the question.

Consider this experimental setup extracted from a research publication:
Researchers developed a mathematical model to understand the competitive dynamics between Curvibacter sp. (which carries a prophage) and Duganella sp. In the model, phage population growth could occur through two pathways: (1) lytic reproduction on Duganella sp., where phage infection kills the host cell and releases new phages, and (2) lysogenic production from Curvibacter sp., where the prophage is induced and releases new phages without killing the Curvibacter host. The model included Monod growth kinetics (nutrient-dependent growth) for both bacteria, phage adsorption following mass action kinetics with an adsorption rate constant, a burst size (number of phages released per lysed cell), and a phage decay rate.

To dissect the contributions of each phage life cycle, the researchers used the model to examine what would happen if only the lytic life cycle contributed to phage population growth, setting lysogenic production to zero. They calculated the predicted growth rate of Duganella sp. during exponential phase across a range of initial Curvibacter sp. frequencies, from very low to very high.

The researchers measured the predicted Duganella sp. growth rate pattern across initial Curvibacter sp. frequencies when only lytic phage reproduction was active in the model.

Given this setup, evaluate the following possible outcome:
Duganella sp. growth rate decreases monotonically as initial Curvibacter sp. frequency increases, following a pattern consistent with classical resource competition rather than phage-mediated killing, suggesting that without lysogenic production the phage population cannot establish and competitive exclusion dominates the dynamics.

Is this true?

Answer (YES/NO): NO